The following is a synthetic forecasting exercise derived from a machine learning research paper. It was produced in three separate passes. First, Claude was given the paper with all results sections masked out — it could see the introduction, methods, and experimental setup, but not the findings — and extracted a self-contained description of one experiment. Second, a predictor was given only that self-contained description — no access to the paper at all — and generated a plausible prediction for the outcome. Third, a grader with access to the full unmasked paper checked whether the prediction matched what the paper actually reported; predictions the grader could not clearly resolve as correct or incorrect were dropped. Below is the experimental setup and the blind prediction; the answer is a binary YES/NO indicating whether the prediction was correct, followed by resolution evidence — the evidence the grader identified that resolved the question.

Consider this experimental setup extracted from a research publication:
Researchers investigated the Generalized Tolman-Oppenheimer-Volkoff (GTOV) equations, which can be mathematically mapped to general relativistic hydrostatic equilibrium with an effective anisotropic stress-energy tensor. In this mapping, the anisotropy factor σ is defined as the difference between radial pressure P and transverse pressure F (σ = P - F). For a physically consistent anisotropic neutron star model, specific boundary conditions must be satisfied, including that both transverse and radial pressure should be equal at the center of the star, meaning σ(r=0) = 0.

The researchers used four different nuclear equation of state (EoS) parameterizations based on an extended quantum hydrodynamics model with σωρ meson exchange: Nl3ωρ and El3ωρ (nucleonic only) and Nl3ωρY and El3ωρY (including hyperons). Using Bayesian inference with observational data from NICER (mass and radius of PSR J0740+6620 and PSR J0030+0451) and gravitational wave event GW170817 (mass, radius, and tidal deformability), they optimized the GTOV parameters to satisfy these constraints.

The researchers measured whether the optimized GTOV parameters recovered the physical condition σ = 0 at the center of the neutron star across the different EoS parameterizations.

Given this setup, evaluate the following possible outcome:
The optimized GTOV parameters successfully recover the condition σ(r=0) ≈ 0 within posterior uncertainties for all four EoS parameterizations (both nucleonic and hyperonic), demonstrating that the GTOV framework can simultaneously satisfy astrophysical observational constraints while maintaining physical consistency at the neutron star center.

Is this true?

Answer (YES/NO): NO